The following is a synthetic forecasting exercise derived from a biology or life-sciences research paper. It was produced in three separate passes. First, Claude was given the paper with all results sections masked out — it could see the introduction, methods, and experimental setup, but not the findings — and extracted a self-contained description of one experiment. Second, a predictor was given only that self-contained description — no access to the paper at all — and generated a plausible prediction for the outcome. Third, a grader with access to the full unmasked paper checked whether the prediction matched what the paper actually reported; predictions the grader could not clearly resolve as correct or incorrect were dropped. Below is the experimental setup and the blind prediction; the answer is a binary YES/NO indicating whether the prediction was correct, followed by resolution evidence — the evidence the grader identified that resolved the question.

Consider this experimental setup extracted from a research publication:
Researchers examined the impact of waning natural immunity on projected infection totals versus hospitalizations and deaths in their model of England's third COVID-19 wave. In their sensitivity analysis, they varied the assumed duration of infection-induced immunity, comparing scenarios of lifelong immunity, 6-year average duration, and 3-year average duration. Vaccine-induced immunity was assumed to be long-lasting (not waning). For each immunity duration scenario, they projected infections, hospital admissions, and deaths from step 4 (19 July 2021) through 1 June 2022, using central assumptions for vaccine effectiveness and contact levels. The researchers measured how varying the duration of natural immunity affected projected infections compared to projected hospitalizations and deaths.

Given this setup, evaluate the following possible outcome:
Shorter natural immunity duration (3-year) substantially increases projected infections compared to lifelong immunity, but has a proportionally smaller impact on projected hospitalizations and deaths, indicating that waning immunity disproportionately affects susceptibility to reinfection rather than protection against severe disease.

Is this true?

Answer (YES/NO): YES